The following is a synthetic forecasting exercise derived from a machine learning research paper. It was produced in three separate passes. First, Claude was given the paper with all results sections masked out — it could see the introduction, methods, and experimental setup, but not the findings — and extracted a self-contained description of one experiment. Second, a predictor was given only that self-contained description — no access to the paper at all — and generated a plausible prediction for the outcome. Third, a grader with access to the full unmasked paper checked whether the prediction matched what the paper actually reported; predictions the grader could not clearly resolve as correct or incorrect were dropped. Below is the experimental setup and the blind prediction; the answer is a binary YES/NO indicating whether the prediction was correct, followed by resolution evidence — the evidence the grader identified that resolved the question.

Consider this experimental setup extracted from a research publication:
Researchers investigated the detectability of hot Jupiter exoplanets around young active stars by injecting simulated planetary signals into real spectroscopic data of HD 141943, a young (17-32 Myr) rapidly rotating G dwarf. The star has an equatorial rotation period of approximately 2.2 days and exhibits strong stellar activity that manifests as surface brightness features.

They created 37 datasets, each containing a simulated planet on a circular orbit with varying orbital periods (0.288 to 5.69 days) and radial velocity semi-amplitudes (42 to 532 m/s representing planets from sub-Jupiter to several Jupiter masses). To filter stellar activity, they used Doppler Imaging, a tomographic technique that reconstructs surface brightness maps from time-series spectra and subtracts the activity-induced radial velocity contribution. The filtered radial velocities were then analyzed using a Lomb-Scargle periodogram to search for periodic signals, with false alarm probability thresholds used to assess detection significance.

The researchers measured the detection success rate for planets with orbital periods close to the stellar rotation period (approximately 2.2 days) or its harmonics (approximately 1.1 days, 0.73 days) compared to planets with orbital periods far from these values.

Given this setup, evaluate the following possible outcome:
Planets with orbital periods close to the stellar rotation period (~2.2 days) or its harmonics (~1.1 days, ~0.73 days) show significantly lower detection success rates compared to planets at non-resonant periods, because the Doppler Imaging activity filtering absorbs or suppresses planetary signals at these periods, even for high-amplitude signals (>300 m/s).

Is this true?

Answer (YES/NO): NO